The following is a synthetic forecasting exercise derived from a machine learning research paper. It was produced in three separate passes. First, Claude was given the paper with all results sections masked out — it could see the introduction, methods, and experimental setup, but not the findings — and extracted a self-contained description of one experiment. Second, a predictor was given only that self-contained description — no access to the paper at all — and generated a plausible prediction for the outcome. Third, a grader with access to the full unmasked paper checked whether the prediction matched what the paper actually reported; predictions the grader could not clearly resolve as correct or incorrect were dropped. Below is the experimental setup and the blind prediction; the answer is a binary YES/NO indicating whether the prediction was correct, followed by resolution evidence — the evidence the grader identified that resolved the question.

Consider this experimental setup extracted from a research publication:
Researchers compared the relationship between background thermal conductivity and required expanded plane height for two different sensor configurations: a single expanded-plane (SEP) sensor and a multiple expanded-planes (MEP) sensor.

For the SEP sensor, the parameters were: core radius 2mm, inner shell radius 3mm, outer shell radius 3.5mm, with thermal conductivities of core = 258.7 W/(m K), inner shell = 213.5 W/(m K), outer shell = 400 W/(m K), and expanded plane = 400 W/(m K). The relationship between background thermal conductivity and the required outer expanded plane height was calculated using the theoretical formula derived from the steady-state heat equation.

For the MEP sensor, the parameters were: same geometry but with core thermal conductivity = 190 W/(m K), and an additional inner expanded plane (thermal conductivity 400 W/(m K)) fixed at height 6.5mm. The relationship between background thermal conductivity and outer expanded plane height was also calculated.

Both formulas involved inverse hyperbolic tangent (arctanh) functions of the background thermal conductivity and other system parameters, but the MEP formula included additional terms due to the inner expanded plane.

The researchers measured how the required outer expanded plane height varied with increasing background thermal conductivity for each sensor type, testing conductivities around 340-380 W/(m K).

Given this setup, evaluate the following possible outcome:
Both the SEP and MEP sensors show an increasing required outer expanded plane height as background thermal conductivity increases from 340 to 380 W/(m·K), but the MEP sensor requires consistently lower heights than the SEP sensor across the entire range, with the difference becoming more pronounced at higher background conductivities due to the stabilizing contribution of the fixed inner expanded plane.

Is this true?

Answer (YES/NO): YES